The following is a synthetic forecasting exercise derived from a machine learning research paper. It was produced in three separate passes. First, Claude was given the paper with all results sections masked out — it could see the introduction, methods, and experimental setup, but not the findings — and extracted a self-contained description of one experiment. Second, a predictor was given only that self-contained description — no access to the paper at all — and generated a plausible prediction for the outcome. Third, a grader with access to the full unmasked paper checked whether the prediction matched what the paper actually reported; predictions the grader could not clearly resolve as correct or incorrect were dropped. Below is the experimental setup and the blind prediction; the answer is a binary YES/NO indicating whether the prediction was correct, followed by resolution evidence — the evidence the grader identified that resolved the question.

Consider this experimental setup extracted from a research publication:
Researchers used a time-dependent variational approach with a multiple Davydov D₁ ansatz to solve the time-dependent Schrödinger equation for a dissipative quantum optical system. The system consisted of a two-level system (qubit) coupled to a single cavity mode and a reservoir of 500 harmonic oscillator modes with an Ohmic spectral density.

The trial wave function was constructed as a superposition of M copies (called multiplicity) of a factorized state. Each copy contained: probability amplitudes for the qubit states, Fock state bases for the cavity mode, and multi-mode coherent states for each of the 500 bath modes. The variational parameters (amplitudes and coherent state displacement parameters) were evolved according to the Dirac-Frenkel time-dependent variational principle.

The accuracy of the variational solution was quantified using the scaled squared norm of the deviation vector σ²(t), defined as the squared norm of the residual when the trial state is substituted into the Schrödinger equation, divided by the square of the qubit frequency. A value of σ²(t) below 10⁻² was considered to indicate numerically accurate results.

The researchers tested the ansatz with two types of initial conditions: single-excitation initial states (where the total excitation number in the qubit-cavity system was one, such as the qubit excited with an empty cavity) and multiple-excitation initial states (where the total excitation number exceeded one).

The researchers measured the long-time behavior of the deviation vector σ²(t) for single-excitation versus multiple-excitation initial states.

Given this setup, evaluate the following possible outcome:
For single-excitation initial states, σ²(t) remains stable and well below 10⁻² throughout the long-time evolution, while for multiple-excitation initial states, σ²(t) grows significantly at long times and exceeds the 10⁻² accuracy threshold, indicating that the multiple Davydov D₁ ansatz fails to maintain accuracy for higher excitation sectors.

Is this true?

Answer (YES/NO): YES